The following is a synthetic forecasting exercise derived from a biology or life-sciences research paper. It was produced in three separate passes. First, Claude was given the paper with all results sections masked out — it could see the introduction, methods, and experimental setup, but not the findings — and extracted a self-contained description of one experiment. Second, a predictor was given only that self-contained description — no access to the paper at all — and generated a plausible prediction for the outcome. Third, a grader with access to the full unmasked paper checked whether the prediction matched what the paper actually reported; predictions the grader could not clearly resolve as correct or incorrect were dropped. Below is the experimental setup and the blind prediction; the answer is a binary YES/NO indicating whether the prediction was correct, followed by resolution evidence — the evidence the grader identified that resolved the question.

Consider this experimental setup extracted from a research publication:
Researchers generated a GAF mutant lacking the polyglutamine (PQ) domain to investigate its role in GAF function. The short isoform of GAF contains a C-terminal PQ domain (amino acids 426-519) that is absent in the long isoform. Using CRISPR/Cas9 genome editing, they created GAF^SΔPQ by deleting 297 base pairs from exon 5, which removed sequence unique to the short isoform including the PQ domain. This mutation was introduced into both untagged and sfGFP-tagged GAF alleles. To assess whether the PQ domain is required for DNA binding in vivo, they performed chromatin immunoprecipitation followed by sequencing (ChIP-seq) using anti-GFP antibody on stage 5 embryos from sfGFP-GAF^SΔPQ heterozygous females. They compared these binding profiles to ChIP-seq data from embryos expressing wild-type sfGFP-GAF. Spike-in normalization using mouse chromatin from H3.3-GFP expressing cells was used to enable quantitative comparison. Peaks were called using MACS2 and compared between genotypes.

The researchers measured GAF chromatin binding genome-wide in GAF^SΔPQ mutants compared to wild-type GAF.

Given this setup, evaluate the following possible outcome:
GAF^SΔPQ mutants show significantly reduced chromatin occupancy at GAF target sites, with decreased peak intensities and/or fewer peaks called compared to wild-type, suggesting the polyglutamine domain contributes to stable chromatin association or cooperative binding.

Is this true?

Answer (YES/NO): NO